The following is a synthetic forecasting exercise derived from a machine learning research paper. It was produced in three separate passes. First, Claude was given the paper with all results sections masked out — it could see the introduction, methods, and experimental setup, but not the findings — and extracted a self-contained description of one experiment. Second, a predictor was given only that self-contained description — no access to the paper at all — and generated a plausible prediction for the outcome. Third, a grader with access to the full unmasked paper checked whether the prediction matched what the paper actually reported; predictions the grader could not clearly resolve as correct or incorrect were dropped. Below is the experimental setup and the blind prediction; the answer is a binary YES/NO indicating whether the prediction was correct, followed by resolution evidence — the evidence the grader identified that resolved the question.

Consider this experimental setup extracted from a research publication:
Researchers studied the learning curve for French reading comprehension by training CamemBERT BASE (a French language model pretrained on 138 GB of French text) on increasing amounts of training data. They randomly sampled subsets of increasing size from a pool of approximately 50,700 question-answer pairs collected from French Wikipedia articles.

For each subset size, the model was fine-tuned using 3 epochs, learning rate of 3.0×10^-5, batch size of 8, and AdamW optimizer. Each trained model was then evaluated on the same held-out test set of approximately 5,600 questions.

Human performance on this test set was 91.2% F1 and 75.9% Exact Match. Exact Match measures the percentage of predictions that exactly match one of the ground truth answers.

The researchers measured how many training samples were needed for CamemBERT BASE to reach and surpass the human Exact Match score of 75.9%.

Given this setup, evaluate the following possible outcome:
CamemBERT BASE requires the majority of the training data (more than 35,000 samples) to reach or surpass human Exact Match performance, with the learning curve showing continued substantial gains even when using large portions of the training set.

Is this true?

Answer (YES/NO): NO